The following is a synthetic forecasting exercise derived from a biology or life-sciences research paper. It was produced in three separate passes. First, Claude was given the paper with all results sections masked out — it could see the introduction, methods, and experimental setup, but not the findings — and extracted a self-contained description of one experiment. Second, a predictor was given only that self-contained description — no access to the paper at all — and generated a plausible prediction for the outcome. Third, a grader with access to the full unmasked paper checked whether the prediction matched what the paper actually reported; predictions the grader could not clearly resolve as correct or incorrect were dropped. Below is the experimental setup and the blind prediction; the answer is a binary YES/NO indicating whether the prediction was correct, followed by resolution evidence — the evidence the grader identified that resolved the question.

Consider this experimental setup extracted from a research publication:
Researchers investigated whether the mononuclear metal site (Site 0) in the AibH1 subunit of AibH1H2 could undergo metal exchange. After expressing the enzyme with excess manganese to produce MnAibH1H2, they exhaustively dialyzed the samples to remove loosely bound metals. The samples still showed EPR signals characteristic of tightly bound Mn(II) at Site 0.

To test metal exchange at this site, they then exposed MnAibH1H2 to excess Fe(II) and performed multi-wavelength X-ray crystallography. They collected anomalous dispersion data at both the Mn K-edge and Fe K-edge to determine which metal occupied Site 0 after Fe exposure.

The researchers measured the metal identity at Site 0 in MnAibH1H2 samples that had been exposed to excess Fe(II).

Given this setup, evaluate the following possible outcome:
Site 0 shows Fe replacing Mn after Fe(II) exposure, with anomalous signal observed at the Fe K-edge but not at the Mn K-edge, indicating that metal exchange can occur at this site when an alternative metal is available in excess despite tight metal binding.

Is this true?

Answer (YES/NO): NO